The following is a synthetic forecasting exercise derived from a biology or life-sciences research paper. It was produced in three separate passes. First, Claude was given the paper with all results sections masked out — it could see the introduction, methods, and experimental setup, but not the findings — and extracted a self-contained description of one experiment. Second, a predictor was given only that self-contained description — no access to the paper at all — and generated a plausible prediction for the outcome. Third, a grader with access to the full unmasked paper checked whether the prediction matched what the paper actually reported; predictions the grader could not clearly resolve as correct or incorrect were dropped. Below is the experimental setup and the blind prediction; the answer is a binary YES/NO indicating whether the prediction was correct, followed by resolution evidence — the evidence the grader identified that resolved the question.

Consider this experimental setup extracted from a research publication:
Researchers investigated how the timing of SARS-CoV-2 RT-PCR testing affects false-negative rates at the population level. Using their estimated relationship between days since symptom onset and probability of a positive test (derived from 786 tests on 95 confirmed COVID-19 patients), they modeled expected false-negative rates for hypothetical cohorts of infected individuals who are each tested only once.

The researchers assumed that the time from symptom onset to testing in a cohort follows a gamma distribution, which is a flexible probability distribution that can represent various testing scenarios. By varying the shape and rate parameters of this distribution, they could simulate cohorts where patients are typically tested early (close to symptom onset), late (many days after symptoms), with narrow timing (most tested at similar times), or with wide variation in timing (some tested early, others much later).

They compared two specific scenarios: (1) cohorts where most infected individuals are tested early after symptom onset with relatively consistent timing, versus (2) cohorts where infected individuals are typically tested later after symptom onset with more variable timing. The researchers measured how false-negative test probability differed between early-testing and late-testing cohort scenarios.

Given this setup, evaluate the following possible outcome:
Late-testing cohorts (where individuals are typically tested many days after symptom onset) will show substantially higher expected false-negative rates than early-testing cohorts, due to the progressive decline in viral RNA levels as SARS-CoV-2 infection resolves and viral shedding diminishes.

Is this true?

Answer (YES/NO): YES